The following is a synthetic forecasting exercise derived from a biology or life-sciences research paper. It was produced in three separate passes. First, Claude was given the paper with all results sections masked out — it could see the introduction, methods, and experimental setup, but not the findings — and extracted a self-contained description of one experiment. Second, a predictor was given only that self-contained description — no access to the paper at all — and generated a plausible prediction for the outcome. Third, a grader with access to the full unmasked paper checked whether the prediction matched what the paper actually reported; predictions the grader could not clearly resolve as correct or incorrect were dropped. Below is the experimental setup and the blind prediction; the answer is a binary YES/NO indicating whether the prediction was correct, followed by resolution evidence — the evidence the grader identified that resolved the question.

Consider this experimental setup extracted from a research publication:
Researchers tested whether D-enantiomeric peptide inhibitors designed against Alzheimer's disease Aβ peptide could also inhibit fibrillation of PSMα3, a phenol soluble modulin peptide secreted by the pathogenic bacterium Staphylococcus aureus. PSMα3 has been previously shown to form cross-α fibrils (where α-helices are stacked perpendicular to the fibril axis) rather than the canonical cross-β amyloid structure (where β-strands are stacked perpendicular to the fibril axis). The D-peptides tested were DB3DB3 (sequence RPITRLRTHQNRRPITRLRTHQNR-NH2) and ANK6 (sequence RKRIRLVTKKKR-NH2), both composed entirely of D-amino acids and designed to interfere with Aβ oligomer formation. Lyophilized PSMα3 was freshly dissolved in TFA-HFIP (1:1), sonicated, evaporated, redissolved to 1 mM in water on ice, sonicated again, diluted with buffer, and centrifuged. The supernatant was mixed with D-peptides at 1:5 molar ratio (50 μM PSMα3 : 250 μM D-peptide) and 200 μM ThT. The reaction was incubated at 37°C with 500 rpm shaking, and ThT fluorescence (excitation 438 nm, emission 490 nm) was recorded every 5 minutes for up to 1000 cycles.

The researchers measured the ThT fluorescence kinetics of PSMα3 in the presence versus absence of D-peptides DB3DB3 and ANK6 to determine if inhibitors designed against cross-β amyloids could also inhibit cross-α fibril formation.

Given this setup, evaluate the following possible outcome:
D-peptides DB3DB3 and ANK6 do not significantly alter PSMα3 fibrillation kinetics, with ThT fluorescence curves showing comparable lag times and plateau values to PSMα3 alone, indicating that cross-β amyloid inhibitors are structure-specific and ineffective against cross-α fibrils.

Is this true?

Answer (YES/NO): YES